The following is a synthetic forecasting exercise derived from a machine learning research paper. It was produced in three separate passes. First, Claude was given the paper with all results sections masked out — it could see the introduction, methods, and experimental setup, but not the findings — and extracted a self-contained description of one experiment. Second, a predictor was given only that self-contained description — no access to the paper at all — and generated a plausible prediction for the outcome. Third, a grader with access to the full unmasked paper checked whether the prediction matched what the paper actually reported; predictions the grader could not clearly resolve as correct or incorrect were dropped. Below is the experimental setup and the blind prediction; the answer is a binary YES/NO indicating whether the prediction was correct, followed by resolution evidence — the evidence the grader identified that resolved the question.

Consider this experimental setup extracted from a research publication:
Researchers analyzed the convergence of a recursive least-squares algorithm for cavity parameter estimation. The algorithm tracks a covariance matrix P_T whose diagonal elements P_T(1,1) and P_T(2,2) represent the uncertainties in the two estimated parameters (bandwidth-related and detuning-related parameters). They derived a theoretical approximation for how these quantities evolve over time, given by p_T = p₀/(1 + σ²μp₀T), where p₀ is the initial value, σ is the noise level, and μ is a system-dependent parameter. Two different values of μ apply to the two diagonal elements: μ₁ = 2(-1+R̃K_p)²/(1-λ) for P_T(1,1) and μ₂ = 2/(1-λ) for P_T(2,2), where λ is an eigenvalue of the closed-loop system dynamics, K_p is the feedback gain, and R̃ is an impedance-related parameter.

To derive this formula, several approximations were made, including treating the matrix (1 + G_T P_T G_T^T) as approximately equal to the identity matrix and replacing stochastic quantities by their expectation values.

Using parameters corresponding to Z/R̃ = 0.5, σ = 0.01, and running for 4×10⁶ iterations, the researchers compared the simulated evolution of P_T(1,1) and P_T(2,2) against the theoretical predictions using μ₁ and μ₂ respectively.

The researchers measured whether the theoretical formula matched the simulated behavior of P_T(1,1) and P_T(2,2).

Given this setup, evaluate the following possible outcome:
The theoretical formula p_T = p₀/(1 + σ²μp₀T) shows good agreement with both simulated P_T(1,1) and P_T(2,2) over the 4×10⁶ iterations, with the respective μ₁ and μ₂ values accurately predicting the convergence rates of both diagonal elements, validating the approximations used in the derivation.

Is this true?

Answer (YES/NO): YES